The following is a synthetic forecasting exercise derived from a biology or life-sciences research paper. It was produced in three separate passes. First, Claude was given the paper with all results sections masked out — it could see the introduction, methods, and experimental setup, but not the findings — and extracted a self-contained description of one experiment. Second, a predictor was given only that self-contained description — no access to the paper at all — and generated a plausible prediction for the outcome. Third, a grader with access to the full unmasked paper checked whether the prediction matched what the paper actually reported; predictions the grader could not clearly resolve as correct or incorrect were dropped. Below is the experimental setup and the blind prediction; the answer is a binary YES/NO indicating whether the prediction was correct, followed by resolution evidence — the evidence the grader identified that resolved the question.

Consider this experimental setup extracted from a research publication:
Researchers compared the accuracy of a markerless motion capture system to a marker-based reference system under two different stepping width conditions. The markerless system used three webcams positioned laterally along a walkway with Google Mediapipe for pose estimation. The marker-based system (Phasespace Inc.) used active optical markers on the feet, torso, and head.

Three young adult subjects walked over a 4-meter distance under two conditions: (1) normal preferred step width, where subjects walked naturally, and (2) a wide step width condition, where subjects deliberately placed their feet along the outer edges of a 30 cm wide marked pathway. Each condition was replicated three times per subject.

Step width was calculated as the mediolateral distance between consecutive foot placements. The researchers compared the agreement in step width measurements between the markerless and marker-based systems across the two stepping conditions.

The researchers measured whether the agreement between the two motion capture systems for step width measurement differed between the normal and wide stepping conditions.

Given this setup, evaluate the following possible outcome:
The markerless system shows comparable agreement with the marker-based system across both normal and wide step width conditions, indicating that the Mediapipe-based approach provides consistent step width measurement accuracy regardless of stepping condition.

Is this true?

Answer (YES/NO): YES